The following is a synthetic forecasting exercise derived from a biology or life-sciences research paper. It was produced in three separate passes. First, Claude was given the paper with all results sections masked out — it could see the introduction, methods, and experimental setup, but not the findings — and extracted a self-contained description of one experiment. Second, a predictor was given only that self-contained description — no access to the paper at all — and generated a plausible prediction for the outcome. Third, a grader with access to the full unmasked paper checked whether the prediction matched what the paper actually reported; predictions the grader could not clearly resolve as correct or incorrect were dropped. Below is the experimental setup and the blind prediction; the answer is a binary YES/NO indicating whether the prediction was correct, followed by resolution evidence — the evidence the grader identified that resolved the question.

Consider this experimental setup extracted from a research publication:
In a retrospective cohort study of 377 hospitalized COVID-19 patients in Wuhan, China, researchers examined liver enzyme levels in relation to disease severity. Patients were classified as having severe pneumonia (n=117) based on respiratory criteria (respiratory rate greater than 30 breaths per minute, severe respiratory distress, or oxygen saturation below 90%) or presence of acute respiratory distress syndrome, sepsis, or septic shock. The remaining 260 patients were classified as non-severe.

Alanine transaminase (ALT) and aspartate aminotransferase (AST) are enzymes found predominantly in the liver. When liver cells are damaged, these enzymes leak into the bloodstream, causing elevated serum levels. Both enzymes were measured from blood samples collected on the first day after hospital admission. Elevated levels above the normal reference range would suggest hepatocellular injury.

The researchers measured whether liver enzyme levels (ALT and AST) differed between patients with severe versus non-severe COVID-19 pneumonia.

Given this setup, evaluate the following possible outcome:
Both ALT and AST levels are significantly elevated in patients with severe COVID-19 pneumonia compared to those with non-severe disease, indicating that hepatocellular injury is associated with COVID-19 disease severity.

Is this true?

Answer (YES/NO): NO